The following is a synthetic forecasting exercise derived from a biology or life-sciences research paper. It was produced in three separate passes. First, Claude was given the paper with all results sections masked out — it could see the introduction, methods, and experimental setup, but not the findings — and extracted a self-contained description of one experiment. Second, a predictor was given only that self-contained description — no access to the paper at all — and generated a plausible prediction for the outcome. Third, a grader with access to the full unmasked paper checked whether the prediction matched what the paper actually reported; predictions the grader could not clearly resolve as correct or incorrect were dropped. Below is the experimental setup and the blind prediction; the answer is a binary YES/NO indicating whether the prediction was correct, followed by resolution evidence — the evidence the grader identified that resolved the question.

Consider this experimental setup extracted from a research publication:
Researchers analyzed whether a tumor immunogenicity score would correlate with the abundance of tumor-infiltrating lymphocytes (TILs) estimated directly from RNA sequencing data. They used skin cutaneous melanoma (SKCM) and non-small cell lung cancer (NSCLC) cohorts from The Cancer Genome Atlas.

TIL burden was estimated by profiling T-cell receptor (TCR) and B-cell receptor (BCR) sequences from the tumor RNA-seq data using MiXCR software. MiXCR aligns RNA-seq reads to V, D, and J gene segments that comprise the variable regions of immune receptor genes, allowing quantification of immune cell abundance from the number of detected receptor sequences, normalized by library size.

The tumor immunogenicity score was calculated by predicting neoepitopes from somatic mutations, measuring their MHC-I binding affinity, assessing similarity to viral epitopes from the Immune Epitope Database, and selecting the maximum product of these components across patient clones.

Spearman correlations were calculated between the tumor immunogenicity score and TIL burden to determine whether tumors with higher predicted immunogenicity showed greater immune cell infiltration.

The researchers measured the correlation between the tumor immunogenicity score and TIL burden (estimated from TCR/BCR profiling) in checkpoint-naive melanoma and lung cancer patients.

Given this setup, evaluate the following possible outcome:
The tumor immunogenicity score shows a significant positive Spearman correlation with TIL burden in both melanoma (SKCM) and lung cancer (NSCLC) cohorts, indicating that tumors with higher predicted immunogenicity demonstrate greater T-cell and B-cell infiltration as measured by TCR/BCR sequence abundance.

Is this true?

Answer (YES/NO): NO